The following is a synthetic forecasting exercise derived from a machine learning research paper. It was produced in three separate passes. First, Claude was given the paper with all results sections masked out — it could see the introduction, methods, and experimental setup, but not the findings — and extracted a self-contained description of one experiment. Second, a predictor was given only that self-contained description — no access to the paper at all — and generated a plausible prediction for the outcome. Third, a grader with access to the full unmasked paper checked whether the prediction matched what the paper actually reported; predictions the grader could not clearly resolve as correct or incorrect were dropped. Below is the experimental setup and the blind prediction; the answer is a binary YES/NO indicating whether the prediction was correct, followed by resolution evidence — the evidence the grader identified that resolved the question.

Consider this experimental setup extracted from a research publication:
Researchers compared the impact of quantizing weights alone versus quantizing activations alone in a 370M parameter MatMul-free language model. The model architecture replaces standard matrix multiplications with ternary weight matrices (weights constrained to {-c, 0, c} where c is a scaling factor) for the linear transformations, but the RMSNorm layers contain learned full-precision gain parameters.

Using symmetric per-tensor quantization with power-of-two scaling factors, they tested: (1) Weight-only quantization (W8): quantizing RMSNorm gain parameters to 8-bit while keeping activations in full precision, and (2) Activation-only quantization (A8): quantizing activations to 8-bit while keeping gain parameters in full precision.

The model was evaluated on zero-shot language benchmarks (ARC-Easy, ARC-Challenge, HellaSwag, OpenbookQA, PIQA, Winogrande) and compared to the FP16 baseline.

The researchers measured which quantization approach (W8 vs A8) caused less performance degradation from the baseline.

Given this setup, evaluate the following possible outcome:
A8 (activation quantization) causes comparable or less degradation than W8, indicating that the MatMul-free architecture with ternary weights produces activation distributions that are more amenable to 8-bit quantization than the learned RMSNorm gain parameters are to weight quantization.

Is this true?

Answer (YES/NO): NO